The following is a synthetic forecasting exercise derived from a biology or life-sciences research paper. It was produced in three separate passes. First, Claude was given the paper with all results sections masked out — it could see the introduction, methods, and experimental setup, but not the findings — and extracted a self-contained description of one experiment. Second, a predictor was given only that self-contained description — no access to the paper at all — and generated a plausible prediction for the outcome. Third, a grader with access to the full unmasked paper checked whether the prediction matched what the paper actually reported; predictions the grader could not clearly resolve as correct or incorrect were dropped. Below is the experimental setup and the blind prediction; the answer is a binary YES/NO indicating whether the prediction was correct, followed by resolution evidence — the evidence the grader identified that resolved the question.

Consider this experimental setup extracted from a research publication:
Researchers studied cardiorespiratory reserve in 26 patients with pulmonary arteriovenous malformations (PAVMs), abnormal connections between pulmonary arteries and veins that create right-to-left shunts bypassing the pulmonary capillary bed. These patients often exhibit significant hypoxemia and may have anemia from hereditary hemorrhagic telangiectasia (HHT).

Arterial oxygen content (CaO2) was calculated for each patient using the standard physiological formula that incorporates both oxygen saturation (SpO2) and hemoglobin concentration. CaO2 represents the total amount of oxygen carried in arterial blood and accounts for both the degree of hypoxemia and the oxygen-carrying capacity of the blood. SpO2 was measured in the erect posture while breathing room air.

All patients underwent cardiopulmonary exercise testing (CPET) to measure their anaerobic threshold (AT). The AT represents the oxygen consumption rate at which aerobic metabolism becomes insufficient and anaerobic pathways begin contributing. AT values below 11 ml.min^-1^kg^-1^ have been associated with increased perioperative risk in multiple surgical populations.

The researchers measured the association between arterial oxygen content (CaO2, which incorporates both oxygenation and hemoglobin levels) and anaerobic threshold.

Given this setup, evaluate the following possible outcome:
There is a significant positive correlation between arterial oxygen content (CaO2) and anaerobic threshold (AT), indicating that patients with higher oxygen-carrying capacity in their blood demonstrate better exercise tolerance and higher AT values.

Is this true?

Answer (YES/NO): YES